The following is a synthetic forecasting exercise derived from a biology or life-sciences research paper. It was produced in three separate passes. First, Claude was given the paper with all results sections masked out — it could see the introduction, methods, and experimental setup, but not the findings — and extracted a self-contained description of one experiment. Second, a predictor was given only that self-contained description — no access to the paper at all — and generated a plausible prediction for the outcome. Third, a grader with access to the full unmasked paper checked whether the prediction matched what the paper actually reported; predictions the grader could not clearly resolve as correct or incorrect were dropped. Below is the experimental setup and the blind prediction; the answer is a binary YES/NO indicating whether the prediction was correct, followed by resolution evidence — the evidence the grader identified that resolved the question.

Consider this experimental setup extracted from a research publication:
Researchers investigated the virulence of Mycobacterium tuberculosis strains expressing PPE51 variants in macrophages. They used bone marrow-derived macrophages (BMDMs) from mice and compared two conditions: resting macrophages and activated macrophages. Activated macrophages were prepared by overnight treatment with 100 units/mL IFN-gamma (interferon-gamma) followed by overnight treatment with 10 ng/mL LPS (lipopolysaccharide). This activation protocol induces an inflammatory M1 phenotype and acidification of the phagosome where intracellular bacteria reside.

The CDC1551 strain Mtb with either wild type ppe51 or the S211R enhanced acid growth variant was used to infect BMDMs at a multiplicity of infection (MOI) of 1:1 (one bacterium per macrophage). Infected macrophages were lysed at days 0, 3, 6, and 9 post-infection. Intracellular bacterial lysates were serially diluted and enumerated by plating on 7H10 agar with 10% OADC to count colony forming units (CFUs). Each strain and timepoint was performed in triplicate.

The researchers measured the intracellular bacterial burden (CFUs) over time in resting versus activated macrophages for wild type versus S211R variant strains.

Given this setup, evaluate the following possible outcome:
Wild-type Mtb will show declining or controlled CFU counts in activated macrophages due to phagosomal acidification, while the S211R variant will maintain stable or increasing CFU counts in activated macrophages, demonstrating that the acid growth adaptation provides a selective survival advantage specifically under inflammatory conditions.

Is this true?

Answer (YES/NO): NO